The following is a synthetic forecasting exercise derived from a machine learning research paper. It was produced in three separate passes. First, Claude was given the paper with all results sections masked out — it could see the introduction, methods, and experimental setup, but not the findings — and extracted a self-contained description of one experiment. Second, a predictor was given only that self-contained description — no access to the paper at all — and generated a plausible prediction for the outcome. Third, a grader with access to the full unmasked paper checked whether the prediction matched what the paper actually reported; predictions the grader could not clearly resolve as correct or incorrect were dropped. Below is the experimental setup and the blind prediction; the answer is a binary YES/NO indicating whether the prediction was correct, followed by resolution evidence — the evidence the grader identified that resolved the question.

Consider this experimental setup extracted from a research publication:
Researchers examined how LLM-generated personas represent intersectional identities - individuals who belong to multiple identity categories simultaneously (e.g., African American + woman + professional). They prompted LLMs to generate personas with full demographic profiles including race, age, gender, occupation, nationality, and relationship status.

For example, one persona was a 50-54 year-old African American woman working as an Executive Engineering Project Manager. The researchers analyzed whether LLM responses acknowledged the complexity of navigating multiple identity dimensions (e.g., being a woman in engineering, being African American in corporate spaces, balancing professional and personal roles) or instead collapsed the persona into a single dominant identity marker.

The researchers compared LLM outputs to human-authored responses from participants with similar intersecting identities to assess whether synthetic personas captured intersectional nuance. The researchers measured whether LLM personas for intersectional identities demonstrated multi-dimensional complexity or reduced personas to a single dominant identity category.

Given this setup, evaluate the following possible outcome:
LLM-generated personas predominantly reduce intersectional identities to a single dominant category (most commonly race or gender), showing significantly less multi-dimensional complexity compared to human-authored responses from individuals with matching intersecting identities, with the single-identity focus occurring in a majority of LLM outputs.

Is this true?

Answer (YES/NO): YES